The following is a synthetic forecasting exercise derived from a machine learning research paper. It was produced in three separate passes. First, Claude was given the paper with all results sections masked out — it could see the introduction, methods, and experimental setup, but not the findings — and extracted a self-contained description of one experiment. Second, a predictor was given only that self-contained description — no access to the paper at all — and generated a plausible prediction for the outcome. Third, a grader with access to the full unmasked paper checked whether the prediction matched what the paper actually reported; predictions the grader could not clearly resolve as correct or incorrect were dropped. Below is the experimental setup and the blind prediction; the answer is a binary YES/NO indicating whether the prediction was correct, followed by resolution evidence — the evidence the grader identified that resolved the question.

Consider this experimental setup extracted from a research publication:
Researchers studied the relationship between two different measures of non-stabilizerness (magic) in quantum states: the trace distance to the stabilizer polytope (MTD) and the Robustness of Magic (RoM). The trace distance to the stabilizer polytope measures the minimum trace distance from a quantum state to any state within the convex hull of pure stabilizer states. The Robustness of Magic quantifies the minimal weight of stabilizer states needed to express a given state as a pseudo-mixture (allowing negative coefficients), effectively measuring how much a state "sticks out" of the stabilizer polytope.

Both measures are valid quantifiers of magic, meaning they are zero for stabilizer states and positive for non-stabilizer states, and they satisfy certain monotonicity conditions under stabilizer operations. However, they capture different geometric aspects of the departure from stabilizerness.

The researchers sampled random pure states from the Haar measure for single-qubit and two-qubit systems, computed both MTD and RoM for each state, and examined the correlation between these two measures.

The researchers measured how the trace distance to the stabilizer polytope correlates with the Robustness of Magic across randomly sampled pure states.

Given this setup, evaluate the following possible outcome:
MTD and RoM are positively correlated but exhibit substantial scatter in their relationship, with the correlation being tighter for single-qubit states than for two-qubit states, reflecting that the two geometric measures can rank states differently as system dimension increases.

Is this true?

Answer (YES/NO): NO